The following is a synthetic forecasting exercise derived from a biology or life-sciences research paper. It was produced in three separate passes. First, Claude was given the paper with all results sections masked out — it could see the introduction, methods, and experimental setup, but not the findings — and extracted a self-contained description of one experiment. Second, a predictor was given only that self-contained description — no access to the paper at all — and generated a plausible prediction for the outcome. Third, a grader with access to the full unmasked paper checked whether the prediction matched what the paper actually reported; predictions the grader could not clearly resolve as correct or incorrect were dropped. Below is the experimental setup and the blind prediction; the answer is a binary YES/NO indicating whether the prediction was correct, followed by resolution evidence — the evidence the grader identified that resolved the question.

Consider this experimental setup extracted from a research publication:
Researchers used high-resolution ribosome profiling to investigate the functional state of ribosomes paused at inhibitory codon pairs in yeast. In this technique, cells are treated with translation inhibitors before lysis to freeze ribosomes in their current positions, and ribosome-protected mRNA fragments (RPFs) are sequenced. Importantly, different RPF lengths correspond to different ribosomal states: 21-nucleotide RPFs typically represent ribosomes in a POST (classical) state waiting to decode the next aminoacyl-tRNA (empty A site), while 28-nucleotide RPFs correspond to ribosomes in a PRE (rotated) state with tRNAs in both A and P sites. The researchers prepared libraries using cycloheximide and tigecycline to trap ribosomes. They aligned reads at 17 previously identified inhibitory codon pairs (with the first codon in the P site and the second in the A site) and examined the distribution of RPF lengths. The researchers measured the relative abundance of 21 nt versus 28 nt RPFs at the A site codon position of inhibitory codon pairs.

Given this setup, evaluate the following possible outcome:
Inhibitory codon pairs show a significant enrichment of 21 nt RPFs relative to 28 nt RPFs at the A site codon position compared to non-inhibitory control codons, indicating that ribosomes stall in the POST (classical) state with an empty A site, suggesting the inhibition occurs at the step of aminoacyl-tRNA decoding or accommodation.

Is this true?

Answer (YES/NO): YES